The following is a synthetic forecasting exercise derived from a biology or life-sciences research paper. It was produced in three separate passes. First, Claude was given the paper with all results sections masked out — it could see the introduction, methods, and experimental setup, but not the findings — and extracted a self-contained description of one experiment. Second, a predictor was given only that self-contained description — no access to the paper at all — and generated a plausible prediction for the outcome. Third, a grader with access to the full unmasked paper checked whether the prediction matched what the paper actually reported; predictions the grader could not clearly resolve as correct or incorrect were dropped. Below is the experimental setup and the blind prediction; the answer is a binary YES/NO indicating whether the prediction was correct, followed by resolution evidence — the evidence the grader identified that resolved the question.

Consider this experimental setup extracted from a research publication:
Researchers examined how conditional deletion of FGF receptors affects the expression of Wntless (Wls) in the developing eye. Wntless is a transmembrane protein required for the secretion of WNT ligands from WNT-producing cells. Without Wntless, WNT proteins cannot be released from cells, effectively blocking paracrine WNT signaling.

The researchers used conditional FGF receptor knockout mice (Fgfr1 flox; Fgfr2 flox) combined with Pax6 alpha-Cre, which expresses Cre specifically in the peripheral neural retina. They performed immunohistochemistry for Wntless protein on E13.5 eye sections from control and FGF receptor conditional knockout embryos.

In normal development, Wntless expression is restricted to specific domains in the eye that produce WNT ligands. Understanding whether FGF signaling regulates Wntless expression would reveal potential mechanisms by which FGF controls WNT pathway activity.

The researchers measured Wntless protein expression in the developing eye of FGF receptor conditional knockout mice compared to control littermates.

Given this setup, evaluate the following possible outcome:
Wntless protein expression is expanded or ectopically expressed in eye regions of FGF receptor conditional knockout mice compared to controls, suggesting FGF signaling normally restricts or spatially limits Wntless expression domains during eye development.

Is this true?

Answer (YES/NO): YES